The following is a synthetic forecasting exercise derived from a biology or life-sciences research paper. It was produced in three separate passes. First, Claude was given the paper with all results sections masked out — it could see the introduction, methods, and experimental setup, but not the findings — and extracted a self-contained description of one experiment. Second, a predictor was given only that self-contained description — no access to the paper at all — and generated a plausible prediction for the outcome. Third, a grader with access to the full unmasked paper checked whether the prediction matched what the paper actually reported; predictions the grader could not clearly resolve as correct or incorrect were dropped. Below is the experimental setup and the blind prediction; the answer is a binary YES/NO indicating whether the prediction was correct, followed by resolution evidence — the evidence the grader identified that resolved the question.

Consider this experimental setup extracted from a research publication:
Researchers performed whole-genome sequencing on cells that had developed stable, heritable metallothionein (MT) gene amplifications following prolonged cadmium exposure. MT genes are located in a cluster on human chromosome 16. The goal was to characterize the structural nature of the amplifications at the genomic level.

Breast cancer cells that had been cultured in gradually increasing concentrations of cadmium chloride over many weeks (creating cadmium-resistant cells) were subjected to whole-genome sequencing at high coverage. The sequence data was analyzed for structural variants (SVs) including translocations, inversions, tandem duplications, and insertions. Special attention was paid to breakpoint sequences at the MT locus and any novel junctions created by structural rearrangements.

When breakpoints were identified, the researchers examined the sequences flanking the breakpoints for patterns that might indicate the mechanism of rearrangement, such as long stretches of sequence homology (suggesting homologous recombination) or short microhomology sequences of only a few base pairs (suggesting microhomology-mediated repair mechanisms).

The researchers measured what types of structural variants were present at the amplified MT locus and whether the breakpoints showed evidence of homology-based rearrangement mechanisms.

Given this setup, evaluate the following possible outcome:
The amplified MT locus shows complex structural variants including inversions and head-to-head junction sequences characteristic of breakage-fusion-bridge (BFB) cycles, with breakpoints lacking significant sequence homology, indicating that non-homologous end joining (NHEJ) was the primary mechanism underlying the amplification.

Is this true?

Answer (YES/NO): NO